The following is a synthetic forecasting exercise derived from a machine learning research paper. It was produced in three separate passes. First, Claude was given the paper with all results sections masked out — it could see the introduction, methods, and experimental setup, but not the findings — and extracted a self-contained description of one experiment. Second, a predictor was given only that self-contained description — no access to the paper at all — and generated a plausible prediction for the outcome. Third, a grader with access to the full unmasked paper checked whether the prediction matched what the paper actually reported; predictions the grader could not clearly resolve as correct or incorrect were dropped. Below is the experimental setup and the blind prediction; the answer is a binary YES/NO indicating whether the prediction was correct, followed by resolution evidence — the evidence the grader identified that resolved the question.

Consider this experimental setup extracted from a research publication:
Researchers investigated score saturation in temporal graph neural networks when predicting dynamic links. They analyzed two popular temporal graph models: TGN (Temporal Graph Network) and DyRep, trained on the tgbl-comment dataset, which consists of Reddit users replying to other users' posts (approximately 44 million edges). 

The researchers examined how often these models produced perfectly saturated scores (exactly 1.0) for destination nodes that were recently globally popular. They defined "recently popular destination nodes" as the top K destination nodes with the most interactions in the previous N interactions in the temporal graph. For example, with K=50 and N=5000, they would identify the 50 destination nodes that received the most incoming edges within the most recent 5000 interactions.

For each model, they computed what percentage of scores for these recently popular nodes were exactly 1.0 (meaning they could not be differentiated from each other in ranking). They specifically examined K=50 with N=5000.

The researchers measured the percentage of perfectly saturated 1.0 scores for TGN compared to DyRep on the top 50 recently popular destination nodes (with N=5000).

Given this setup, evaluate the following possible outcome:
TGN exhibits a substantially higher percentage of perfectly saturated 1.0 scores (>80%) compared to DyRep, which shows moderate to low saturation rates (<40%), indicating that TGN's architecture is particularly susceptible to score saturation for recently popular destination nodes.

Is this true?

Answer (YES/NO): NO